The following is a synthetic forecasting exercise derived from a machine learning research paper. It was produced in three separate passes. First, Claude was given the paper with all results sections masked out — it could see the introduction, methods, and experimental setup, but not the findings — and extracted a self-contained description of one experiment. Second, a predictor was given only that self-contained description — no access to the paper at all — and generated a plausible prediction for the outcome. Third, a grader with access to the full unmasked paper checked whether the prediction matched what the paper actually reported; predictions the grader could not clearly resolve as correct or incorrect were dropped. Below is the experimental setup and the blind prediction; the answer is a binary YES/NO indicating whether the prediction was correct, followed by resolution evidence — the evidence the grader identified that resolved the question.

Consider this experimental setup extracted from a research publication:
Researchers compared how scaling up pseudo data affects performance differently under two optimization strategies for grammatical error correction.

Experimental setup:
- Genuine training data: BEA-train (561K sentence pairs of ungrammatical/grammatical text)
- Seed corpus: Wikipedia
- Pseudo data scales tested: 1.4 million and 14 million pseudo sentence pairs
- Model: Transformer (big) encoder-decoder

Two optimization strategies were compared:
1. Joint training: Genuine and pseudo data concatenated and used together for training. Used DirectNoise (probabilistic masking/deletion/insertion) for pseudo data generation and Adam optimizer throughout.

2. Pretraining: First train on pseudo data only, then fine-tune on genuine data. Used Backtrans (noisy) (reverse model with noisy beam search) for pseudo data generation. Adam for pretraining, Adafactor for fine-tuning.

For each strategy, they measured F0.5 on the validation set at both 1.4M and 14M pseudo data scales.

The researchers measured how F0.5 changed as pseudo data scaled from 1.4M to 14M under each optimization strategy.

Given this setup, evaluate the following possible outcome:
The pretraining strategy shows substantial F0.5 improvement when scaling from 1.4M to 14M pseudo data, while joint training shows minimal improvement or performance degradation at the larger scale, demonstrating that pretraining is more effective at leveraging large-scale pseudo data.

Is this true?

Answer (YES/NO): YES